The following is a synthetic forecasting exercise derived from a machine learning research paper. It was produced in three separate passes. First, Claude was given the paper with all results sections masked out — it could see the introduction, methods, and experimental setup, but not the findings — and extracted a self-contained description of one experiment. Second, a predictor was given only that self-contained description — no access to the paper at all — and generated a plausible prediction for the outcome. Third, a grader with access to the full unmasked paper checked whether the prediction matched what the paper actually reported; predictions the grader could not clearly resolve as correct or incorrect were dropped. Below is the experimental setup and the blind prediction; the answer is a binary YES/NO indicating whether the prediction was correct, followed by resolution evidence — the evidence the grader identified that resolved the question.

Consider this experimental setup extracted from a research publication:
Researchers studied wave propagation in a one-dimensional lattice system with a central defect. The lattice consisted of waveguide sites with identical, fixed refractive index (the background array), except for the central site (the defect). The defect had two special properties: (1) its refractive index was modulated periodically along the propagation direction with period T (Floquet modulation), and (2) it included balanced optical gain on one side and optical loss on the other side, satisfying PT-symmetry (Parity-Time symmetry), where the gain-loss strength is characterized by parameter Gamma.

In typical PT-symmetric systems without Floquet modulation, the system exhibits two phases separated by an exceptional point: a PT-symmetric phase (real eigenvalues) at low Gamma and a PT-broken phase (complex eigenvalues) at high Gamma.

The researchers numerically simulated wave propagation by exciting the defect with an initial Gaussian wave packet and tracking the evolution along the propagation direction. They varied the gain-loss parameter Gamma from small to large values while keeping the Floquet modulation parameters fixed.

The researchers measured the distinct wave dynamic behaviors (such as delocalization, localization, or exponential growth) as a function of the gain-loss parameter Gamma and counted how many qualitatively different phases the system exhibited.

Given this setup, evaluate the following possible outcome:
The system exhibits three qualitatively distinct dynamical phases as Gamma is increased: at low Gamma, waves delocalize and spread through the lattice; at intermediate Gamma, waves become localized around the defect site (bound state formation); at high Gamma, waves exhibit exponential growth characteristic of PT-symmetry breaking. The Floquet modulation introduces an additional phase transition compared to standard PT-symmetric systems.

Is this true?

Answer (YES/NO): YES